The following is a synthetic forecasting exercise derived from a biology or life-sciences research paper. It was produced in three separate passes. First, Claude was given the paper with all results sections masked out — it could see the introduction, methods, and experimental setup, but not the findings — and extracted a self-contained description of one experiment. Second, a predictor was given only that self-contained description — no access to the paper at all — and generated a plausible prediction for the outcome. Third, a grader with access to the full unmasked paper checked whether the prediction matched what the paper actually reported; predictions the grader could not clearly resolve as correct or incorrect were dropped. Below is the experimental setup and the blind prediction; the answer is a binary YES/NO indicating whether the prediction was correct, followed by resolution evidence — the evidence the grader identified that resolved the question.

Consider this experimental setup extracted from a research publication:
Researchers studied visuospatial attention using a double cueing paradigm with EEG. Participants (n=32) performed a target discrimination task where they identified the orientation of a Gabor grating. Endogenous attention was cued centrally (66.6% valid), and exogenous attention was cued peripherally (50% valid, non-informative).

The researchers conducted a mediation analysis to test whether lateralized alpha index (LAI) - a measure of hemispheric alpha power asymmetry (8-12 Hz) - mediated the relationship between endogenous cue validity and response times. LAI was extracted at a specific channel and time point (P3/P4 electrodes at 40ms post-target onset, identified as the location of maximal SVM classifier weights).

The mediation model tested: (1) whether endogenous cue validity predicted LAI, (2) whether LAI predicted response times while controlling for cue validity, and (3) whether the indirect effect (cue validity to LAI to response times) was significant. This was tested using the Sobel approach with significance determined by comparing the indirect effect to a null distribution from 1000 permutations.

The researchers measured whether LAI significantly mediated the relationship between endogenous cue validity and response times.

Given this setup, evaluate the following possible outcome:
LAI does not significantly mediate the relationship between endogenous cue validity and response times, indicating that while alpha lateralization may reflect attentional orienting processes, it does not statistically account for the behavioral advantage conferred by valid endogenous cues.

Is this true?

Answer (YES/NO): NO